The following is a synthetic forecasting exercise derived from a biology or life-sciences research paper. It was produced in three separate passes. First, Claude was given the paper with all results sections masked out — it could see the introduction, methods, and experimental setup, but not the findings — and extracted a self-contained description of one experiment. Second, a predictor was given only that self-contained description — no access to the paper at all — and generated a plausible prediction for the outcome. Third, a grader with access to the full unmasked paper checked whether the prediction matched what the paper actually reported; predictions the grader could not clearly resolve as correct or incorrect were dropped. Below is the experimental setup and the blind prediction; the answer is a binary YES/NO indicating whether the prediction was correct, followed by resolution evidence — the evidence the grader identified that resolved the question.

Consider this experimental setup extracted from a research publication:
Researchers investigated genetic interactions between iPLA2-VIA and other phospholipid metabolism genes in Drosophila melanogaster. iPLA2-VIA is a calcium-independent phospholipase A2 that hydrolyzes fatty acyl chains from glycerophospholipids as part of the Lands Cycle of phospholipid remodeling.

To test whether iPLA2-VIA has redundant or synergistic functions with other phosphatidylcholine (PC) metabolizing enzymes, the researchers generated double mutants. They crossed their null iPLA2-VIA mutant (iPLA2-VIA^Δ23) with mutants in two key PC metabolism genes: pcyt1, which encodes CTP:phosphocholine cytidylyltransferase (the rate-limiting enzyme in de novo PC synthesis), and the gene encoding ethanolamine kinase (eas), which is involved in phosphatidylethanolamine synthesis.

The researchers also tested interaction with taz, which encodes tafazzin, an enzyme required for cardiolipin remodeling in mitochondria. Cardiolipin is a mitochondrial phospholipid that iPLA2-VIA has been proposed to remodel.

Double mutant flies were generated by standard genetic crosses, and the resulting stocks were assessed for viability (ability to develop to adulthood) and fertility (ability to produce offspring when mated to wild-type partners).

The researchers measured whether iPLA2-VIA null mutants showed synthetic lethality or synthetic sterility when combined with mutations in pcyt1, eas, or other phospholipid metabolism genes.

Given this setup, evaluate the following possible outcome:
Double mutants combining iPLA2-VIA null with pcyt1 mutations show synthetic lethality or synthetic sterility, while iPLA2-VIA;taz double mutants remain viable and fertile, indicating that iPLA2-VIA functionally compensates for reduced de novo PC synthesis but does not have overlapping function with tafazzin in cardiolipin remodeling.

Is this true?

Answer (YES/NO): NO